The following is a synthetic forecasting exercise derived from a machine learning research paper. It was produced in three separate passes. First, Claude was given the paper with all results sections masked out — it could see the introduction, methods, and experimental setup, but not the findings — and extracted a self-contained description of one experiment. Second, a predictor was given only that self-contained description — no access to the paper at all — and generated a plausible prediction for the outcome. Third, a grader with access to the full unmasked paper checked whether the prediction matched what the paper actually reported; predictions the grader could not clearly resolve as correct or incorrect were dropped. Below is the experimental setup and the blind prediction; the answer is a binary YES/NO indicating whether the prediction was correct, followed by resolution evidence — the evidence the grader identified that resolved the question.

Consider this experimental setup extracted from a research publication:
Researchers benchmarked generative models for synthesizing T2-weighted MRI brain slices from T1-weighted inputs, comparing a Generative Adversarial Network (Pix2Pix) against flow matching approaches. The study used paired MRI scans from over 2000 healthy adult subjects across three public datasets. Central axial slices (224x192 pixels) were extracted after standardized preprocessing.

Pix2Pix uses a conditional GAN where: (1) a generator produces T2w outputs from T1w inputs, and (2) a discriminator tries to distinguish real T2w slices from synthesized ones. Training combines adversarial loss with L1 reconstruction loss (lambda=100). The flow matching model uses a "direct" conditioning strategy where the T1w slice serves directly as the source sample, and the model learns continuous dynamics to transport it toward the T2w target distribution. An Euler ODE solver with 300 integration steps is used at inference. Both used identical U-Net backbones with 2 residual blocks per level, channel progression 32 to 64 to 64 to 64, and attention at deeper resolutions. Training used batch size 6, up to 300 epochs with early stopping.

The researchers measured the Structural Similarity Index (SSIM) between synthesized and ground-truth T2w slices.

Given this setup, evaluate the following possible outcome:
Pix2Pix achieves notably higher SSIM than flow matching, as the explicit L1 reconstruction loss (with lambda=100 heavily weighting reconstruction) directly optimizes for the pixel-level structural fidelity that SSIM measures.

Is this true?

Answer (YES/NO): YES